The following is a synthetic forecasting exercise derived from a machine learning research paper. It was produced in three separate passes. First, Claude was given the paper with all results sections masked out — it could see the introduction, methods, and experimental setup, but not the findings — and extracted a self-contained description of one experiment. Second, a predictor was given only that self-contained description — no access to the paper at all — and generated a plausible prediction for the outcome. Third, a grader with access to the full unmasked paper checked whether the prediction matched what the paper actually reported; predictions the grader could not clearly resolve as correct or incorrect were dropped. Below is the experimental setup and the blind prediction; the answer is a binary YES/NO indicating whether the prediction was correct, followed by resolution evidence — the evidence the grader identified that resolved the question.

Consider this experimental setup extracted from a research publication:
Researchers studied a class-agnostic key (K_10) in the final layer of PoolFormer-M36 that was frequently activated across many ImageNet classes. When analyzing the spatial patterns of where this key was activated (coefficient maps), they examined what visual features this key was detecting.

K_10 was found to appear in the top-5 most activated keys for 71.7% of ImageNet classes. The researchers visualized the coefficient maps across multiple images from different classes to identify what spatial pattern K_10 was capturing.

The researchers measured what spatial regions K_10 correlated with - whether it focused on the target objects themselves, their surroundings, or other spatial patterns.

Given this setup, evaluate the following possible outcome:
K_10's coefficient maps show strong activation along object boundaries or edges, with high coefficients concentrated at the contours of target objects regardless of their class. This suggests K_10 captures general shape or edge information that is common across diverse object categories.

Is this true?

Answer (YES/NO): NO